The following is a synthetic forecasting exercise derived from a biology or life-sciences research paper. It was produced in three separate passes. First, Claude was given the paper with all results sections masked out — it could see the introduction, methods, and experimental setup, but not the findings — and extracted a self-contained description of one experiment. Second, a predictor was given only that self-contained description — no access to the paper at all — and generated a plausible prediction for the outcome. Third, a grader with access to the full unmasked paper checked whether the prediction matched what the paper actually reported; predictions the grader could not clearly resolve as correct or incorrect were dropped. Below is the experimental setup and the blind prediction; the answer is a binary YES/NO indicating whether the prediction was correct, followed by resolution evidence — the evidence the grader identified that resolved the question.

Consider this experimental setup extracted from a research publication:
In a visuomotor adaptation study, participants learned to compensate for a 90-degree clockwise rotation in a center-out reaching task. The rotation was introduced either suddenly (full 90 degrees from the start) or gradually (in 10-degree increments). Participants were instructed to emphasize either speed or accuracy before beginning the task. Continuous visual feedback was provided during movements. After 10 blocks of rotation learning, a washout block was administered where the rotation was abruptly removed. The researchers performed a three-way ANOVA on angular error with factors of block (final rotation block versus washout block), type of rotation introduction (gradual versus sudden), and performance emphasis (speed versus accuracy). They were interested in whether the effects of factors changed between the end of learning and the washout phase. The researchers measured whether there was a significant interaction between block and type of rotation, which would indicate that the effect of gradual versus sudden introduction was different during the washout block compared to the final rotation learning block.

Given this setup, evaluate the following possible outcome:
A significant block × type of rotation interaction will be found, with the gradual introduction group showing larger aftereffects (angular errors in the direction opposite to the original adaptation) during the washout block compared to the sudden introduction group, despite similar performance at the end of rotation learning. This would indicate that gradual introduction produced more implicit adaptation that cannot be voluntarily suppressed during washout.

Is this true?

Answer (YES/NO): YES